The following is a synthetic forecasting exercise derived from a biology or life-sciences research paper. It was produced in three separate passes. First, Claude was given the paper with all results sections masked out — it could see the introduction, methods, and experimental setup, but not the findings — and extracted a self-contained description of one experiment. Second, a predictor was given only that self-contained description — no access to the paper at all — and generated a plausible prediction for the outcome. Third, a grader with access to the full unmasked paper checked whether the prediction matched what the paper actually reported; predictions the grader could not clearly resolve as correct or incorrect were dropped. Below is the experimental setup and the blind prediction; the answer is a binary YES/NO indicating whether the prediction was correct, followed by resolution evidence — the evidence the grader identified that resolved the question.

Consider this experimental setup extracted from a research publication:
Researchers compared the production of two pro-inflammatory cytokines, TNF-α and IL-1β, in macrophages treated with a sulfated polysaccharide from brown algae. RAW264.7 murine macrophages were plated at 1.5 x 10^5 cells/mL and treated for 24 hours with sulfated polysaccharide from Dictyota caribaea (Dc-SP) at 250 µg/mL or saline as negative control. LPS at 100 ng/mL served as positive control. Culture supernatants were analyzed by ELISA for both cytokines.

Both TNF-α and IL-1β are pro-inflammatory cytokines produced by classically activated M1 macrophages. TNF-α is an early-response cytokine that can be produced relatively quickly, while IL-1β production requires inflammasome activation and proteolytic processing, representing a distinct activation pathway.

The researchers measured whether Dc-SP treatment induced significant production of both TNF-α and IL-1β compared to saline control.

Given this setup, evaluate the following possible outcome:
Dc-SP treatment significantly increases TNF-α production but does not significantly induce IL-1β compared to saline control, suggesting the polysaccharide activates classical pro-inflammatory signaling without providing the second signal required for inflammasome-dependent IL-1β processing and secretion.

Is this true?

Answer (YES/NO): NO